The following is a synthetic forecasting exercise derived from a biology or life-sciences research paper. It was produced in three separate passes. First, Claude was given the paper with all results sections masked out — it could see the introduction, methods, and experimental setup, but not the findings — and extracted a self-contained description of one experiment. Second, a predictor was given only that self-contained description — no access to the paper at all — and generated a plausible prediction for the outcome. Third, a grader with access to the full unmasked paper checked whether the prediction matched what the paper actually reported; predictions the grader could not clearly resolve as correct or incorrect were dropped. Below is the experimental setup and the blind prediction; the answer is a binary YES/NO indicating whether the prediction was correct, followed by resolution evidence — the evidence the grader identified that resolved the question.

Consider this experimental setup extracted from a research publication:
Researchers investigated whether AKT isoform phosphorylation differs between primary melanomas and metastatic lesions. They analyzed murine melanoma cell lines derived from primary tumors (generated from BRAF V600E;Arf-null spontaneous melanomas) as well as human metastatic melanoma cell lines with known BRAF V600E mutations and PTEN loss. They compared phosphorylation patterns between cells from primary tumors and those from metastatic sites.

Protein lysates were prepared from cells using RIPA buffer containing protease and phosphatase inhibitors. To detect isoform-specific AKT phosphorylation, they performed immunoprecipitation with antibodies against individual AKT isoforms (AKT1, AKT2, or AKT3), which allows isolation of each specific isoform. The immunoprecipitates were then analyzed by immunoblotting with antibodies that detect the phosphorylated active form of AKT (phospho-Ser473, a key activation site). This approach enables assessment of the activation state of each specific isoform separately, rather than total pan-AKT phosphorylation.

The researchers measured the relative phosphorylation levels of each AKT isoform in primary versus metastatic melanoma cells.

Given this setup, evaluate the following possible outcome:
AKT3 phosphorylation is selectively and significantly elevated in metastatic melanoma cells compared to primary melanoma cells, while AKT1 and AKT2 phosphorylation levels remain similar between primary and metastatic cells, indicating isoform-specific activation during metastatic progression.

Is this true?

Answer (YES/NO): NO